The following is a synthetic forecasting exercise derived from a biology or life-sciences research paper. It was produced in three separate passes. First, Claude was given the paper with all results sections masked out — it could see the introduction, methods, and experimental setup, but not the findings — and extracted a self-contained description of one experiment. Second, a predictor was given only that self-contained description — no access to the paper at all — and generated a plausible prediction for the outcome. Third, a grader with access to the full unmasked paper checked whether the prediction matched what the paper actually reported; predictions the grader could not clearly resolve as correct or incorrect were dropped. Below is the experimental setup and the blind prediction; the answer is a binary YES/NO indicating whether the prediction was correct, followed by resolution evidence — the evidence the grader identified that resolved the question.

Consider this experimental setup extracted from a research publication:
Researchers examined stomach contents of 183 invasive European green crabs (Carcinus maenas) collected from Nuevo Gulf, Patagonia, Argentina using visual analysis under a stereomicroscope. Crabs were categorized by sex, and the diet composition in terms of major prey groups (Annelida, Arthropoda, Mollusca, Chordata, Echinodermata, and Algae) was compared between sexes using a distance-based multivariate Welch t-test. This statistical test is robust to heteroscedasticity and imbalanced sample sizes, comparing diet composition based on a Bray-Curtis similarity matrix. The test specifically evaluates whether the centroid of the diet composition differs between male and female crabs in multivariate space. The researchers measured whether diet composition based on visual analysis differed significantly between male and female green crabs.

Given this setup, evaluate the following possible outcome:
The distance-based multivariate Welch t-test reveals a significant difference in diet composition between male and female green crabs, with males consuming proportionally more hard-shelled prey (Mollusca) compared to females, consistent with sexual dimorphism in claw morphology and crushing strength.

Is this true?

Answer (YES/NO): NO